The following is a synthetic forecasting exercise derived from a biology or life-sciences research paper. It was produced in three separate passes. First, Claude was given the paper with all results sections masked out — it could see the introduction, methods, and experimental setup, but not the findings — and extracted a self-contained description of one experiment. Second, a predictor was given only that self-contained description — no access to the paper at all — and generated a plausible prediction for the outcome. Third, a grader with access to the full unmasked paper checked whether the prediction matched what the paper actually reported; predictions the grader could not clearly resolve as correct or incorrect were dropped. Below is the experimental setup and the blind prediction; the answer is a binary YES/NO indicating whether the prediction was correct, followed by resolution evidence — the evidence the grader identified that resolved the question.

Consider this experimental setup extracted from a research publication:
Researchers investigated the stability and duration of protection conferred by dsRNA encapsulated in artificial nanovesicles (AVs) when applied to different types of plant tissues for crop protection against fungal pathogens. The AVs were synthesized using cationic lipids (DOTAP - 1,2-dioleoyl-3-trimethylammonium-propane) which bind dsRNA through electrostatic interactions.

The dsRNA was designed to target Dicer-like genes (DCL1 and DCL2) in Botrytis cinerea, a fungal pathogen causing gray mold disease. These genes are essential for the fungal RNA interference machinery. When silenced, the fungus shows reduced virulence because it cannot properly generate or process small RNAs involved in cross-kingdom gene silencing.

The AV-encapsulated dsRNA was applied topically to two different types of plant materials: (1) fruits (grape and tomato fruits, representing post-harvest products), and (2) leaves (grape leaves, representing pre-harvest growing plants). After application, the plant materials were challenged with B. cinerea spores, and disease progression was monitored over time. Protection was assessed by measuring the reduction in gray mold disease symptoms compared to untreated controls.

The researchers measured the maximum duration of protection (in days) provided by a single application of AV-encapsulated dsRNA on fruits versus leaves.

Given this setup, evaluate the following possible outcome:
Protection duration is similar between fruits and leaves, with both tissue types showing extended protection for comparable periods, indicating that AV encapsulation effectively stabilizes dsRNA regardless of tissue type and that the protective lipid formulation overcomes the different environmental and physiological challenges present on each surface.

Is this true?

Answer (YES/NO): NO